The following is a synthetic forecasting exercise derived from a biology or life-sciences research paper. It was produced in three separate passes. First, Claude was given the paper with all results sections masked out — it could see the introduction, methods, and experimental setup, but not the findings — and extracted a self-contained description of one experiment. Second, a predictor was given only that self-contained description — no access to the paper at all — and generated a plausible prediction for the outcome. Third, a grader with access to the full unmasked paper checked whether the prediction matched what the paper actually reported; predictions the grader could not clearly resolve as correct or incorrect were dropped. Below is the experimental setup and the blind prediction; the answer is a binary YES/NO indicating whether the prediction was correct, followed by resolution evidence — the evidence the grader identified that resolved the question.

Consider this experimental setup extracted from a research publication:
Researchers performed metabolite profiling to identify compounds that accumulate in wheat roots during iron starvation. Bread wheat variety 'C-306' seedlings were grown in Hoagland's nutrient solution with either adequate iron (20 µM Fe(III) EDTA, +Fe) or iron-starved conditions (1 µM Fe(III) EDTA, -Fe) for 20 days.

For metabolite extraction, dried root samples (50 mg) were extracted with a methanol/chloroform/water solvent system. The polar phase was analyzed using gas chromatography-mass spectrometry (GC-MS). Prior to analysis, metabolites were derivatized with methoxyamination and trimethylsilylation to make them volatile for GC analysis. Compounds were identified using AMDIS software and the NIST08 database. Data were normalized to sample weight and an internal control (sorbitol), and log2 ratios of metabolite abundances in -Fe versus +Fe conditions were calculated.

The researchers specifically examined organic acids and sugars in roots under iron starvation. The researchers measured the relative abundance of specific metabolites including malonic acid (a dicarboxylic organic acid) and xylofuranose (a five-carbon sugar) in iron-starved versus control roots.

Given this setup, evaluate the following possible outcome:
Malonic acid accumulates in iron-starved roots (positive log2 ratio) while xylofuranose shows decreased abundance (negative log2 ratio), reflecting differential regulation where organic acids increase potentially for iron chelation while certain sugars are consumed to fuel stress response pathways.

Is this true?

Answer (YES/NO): NO